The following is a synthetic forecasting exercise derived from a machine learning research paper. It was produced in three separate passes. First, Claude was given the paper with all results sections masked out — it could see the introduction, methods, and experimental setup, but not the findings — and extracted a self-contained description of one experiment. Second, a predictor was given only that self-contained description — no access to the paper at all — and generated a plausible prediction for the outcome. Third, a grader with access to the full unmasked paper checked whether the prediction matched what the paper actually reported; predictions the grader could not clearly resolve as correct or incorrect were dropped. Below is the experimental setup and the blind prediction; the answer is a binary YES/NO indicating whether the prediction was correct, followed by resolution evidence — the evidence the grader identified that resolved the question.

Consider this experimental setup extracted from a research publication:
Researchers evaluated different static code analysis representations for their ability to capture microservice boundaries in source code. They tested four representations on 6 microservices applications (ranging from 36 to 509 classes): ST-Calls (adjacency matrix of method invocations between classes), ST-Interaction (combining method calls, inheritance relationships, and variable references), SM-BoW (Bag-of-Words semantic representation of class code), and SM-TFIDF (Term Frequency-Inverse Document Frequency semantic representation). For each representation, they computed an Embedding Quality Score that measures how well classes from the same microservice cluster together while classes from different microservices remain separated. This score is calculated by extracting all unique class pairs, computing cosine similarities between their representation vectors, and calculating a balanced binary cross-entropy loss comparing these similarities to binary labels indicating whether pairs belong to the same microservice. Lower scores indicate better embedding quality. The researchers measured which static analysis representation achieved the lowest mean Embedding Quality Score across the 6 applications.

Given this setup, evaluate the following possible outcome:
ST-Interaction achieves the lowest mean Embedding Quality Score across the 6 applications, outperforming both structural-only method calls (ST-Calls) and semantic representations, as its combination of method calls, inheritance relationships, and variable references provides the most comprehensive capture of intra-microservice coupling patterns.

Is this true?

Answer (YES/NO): YES